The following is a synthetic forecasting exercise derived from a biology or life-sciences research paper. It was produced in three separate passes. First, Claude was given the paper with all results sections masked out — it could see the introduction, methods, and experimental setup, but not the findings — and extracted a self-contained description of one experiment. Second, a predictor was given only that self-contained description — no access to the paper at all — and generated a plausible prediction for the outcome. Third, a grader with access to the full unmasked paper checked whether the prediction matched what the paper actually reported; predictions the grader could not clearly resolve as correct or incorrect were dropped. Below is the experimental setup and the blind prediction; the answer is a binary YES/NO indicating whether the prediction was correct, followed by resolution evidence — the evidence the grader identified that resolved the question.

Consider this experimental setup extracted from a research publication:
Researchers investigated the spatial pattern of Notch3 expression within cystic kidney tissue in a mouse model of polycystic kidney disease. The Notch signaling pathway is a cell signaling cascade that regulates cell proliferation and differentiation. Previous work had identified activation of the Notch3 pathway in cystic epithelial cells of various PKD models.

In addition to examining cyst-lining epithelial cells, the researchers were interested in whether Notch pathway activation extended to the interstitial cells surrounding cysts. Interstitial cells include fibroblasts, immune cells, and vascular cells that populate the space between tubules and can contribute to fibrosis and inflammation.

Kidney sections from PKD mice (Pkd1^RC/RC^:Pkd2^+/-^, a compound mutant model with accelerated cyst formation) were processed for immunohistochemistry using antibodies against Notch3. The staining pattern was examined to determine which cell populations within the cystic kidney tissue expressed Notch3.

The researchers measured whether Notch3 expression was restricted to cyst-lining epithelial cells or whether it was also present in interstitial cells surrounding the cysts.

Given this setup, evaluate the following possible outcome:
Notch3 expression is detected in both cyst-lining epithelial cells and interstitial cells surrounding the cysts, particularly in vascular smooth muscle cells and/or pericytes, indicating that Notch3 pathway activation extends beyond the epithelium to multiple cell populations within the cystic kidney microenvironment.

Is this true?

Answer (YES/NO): NO